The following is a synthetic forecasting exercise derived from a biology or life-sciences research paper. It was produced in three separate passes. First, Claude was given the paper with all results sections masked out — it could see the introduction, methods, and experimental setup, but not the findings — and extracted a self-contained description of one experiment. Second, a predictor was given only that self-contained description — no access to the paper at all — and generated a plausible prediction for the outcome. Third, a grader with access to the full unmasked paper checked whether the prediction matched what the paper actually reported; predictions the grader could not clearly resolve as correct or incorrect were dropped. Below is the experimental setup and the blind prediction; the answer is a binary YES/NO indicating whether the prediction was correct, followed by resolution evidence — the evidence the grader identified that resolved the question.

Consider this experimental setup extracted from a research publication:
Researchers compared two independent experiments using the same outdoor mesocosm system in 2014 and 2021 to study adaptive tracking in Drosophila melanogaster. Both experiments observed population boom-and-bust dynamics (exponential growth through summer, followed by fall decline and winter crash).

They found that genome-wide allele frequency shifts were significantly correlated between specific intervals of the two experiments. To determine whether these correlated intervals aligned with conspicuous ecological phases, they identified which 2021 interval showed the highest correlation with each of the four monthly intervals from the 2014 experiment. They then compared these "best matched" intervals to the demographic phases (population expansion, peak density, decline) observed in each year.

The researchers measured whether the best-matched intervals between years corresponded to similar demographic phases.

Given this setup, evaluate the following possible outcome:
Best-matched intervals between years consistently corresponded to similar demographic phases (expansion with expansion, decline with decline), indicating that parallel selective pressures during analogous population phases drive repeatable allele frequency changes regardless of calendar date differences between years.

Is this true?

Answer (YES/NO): YES